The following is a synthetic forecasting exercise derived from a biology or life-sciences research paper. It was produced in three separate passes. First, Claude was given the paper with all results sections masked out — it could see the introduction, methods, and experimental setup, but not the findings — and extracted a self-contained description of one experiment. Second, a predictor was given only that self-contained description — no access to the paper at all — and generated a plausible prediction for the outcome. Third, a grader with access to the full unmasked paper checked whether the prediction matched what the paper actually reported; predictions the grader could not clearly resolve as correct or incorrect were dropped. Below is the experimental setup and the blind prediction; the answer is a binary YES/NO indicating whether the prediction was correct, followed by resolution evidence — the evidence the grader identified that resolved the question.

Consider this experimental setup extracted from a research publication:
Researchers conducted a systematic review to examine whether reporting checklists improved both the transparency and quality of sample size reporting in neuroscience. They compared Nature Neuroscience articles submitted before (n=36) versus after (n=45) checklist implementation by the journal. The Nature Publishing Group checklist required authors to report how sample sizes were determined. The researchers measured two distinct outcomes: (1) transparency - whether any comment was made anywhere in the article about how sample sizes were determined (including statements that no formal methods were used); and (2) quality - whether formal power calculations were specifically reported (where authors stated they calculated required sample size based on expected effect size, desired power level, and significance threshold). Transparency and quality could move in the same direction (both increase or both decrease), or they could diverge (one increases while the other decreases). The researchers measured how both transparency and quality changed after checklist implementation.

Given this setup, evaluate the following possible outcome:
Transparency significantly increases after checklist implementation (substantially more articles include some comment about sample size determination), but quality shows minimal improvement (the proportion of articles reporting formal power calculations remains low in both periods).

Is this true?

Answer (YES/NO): NO